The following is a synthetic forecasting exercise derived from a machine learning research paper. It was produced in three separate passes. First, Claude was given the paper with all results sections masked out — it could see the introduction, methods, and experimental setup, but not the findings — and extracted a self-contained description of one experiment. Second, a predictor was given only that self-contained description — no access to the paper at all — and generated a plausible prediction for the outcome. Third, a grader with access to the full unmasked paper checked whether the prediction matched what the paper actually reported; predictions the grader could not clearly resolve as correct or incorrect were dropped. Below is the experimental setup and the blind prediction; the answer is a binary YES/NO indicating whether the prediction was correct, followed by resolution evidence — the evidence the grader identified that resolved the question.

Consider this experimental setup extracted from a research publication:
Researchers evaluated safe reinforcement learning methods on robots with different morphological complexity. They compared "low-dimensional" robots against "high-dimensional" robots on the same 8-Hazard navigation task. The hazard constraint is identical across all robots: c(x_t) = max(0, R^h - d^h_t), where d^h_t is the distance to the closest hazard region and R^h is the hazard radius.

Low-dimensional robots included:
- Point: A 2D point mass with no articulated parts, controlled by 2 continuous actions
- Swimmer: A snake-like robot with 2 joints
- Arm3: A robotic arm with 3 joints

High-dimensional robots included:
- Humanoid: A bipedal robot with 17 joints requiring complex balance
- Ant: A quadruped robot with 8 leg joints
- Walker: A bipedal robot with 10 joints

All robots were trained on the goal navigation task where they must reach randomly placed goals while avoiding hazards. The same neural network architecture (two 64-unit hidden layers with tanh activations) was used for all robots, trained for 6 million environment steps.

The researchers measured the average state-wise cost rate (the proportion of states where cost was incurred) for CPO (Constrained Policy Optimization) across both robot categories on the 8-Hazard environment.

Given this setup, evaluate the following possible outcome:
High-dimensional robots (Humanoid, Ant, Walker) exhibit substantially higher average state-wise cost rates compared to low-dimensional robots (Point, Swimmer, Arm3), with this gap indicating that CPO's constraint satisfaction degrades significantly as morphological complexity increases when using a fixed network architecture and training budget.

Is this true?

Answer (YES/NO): NO